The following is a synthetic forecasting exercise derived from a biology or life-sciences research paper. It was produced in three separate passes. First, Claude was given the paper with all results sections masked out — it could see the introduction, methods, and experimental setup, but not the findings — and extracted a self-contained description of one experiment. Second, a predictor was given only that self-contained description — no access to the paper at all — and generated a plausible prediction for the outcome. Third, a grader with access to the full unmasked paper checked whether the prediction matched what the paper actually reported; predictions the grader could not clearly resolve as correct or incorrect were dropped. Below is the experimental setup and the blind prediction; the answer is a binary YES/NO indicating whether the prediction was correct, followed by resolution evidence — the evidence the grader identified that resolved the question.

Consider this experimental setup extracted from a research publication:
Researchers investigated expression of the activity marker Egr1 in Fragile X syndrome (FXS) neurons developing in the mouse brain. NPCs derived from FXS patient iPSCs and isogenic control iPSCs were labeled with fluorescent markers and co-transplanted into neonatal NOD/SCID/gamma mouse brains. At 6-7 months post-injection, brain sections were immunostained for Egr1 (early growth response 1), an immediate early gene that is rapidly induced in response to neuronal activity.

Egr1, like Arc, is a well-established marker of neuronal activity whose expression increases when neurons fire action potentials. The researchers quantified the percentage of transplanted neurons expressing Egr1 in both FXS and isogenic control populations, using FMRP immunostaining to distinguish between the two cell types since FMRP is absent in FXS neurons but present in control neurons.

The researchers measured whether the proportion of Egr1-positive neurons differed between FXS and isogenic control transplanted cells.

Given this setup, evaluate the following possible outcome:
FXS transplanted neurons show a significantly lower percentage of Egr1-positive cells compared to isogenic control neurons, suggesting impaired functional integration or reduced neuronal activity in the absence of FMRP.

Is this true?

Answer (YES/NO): NO